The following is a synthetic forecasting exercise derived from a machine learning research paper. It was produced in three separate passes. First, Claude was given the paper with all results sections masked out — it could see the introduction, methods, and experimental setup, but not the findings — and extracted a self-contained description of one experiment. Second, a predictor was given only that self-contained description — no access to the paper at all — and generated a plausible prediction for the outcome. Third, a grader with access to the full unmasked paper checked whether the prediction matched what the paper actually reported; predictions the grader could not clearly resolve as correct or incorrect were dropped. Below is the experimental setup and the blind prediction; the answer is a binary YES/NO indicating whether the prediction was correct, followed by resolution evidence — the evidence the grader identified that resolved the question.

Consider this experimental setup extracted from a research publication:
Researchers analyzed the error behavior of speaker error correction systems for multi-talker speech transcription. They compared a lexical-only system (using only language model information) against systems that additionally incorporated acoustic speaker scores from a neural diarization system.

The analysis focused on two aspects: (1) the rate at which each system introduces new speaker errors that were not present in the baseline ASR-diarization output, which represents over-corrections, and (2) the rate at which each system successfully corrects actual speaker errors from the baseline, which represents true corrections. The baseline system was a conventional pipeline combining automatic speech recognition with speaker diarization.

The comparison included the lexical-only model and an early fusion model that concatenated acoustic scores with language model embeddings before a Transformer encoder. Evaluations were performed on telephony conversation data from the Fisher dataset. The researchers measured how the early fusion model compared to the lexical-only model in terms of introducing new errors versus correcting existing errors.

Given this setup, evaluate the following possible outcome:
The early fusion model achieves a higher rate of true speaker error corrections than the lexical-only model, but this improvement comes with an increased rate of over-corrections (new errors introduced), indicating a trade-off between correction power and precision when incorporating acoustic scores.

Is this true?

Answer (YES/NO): NO